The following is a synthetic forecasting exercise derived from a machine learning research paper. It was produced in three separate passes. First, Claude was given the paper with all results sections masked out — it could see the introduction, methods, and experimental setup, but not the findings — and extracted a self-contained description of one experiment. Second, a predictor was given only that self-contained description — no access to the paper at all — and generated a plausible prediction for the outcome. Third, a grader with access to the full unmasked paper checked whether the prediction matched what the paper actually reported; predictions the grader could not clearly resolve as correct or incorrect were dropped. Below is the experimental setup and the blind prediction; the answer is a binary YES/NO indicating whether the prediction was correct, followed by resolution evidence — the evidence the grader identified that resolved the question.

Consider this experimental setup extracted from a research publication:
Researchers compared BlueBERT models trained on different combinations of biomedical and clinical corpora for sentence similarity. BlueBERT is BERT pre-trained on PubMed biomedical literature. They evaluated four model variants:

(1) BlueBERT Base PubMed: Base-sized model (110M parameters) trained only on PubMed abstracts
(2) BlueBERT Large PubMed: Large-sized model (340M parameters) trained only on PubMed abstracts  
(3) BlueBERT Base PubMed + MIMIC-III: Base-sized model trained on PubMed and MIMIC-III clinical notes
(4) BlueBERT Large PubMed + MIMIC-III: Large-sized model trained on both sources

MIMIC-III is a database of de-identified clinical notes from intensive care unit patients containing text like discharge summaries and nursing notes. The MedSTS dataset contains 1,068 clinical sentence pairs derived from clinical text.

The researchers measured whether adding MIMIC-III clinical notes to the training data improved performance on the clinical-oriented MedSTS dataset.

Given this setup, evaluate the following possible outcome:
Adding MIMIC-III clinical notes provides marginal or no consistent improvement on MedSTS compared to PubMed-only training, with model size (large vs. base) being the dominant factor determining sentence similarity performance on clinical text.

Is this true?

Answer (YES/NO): NO